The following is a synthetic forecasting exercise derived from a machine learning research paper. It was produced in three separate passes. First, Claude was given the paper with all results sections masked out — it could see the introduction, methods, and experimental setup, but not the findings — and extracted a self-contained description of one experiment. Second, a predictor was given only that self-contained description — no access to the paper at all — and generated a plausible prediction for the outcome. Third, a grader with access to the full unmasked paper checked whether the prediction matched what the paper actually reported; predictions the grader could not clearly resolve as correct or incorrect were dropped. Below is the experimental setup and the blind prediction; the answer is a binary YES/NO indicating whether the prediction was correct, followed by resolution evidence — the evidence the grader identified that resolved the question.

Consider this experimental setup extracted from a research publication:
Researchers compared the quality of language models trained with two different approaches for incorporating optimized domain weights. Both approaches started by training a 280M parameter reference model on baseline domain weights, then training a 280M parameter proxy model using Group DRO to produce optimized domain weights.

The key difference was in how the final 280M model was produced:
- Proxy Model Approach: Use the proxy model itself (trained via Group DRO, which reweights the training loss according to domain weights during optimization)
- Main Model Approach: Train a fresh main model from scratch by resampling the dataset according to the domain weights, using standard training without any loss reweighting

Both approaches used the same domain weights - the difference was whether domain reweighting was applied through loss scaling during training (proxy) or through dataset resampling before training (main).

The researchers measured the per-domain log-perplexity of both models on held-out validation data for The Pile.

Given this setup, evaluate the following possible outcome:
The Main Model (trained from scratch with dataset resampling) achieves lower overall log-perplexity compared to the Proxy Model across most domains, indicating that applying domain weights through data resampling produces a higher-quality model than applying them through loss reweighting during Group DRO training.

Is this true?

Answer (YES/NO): YES